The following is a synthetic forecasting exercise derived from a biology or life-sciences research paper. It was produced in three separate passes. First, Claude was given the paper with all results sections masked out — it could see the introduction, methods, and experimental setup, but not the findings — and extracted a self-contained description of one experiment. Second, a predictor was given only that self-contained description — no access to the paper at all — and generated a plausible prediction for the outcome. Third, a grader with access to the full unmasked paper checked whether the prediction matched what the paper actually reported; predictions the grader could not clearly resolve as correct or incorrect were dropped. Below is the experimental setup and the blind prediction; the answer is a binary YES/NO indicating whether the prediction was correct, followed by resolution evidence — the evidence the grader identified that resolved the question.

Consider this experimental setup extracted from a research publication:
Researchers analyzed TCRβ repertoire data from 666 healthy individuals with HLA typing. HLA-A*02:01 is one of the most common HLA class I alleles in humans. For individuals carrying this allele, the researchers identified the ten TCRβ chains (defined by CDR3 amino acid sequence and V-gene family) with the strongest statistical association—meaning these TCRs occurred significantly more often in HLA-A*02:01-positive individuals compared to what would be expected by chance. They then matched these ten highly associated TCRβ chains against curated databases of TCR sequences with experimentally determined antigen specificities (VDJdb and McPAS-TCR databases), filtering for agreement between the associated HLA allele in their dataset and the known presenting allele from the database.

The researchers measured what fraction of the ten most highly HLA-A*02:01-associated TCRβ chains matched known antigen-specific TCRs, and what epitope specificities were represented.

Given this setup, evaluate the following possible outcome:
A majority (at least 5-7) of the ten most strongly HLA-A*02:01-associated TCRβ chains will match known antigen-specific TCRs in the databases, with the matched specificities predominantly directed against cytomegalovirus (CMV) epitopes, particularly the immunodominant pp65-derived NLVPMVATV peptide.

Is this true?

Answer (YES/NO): NO